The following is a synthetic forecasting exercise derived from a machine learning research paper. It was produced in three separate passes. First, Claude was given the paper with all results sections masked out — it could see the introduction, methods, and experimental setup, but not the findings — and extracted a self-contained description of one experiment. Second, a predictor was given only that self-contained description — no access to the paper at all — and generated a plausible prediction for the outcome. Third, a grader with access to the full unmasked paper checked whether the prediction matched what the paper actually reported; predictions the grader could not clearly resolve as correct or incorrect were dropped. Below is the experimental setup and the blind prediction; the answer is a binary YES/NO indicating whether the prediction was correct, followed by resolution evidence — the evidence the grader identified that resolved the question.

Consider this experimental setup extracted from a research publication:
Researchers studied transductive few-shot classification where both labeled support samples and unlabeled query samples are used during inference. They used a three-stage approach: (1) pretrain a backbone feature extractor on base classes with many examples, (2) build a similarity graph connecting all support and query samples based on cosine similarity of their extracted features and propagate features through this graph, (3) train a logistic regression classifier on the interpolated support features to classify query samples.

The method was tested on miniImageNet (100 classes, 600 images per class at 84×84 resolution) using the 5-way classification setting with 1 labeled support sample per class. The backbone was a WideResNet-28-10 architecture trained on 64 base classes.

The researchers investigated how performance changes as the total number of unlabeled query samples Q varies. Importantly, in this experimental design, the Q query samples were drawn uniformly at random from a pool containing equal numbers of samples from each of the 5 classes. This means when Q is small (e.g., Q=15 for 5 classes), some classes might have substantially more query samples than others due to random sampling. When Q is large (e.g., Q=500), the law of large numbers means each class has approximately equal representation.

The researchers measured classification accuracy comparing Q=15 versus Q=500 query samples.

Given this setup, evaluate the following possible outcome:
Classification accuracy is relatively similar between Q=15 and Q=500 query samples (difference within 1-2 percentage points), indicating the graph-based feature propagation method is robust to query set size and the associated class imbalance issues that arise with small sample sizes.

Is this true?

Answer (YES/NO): NO